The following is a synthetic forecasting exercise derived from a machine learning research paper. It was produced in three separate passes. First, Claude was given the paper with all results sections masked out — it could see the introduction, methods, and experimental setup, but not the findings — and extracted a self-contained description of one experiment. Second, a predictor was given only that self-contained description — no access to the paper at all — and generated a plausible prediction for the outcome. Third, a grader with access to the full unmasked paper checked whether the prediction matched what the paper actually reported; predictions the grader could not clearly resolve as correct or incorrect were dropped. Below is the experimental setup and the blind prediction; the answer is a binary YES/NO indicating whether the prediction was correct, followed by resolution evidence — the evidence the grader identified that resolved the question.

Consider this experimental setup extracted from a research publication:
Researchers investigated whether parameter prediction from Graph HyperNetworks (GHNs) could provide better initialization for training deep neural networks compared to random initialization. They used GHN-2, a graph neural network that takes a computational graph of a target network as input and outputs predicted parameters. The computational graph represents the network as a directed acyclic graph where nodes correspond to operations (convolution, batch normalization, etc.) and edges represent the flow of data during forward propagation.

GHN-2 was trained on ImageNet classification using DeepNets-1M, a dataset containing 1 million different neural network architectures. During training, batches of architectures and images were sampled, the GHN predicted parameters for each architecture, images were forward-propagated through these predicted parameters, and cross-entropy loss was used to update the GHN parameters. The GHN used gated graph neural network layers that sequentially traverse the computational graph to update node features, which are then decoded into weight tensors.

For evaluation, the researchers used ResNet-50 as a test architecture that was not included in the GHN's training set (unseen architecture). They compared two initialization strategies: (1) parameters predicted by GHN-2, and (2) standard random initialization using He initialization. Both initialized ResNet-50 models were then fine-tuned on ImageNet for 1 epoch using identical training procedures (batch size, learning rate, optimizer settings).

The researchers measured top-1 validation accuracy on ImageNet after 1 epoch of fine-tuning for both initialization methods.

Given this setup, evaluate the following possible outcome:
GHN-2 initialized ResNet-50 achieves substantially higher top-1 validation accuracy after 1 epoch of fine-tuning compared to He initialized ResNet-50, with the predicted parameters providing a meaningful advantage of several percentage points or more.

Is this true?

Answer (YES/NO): NO